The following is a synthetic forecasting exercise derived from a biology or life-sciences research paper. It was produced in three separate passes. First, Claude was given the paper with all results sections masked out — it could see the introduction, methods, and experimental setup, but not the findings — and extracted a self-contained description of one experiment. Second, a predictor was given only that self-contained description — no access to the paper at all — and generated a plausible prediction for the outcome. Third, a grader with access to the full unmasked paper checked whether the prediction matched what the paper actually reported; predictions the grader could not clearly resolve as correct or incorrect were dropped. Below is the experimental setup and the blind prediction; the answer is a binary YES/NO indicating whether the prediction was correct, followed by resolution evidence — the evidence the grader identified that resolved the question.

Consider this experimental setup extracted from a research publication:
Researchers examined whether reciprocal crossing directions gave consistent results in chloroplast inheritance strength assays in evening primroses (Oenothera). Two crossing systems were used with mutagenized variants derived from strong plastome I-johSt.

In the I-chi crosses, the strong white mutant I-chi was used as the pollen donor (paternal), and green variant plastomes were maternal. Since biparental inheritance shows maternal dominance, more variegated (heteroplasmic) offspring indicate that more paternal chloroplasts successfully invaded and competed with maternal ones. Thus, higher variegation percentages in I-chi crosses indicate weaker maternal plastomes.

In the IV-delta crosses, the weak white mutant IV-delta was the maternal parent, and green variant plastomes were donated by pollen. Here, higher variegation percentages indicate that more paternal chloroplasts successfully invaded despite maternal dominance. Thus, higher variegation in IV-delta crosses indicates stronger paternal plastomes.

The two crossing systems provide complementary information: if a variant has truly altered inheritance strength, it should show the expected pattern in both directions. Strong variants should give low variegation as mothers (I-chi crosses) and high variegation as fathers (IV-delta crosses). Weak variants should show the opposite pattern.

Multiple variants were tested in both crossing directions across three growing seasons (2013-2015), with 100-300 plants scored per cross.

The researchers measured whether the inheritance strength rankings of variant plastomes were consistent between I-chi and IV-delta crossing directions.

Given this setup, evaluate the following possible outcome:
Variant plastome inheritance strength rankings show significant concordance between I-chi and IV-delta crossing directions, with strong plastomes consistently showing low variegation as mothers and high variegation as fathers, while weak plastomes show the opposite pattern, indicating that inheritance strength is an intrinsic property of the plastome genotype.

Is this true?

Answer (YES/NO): YES